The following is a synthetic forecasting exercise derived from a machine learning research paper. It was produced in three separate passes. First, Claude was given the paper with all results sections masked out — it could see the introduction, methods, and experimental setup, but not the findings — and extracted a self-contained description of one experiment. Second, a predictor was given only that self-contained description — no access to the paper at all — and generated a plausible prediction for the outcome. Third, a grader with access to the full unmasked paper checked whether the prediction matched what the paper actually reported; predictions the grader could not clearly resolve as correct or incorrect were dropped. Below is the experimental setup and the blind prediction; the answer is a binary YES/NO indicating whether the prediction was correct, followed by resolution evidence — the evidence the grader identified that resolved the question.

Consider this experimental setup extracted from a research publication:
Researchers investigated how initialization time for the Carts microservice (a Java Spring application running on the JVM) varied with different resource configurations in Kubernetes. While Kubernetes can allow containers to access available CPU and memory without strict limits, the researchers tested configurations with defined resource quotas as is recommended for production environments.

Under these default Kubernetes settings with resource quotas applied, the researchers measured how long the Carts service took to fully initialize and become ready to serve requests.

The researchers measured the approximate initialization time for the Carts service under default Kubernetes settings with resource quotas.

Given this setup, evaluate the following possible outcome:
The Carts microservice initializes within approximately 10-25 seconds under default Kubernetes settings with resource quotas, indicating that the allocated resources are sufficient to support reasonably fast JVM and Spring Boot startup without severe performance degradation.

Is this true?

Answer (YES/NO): NO